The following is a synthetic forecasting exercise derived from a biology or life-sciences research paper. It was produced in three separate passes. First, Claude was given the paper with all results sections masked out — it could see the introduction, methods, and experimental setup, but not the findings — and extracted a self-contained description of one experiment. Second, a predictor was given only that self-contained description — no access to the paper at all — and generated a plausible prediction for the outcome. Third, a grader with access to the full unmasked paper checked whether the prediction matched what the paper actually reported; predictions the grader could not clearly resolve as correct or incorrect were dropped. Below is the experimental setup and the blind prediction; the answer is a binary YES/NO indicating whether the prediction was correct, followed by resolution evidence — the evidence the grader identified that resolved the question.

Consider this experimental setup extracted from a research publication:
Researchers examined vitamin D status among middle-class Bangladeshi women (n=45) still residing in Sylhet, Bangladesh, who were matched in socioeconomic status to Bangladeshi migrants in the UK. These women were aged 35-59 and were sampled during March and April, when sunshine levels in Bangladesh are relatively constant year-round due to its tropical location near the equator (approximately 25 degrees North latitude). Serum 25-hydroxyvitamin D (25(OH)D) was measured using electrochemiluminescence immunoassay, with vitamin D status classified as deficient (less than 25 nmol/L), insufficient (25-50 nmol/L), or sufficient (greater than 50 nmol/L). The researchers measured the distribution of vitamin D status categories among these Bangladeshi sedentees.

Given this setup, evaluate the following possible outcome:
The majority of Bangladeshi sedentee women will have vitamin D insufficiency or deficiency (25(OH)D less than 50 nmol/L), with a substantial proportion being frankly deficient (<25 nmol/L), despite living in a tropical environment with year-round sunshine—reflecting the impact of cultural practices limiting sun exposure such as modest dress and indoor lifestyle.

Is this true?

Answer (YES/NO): NO